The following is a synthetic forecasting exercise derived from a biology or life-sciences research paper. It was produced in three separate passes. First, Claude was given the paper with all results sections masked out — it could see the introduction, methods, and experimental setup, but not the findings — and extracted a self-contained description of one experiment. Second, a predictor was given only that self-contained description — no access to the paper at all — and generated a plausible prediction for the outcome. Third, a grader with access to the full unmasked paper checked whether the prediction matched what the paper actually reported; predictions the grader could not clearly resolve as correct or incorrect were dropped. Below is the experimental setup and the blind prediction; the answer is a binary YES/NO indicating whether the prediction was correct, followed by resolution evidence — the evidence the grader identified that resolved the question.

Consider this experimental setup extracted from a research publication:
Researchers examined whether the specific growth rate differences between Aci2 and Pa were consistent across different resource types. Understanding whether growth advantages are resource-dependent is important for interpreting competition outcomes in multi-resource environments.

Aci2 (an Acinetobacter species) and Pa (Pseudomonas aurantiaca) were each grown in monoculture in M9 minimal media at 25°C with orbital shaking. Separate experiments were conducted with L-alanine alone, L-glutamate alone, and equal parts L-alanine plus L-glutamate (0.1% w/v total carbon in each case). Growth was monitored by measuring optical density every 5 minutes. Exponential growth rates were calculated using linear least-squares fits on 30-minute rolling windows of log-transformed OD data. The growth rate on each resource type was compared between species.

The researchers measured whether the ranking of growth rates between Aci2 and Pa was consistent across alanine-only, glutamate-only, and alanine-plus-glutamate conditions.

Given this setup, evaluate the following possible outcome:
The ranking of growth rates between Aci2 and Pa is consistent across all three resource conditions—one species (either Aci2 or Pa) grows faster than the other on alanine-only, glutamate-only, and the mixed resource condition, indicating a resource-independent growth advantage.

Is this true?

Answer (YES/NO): YES